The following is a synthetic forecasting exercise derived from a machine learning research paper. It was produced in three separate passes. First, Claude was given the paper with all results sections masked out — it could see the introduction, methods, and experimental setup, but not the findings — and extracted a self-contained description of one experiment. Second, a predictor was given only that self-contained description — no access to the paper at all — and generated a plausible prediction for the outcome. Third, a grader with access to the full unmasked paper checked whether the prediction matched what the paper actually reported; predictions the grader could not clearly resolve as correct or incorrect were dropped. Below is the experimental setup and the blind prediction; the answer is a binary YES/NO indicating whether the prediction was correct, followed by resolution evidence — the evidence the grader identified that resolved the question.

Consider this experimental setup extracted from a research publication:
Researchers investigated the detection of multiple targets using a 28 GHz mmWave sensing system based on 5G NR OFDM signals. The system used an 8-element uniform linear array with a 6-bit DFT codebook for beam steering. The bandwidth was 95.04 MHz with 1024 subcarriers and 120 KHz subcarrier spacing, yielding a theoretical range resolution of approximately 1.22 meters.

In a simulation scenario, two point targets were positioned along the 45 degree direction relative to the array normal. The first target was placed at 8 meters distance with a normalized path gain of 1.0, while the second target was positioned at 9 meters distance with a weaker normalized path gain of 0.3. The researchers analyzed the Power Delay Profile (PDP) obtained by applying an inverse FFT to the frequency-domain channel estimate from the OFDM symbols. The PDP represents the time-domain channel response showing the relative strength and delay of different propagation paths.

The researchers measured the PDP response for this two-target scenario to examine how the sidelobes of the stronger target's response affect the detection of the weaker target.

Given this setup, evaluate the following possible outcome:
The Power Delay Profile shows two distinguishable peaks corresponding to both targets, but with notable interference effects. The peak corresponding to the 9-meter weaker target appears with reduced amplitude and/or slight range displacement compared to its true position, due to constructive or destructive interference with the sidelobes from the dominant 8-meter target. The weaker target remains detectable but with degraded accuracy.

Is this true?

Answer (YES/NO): NO